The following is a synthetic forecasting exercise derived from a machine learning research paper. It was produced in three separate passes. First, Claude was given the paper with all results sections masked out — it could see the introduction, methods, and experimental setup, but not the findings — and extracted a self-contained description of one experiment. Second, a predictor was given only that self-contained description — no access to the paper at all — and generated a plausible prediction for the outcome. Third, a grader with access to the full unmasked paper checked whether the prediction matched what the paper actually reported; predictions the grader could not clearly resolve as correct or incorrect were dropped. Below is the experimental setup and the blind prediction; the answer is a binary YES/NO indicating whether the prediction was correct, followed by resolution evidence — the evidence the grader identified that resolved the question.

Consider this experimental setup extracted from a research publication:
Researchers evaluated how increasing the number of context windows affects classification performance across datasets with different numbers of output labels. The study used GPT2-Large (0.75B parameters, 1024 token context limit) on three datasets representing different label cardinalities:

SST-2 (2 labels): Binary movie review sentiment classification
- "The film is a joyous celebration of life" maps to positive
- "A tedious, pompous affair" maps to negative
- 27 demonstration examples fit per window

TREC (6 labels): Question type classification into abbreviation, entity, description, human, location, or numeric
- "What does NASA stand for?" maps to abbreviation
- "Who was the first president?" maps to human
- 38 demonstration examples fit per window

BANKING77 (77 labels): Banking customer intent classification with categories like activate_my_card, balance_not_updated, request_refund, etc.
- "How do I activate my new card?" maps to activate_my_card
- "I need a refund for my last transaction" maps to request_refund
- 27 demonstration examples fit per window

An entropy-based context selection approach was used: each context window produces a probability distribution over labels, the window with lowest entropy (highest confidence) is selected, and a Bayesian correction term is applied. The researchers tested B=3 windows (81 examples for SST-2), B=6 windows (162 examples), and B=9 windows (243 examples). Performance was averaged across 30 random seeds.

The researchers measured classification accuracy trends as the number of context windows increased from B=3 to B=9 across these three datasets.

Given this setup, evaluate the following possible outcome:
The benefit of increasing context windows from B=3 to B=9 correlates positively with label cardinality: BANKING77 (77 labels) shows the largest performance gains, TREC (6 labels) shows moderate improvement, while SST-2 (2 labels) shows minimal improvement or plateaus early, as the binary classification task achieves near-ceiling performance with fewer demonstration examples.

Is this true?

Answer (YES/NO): NO